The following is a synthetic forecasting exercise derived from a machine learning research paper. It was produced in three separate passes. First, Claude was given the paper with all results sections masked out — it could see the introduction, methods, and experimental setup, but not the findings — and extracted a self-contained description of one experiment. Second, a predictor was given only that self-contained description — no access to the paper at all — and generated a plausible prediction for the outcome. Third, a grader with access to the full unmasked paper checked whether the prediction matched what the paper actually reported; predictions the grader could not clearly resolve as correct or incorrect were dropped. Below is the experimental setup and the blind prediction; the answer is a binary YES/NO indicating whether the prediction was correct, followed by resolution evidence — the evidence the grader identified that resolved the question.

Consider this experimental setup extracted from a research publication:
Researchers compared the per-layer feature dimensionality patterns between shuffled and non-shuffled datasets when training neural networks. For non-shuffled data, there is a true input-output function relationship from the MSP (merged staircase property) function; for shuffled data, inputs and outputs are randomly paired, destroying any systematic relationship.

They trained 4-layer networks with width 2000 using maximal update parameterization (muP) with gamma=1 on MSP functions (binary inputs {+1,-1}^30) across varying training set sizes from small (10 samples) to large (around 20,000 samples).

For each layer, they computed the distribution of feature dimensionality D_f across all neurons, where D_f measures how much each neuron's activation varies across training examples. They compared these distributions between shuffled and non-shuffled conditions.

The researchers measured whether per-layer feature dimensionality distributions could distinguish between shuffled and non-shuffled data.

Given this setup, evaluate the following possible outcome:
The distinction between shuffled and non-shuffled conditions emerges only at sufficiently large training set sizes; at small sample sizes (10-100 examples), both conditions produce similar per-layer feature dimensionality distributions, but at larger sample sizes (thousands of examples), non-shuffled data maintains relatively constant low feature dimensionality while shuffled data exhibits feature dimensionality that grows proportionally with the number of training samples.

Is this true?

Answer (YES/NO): NO